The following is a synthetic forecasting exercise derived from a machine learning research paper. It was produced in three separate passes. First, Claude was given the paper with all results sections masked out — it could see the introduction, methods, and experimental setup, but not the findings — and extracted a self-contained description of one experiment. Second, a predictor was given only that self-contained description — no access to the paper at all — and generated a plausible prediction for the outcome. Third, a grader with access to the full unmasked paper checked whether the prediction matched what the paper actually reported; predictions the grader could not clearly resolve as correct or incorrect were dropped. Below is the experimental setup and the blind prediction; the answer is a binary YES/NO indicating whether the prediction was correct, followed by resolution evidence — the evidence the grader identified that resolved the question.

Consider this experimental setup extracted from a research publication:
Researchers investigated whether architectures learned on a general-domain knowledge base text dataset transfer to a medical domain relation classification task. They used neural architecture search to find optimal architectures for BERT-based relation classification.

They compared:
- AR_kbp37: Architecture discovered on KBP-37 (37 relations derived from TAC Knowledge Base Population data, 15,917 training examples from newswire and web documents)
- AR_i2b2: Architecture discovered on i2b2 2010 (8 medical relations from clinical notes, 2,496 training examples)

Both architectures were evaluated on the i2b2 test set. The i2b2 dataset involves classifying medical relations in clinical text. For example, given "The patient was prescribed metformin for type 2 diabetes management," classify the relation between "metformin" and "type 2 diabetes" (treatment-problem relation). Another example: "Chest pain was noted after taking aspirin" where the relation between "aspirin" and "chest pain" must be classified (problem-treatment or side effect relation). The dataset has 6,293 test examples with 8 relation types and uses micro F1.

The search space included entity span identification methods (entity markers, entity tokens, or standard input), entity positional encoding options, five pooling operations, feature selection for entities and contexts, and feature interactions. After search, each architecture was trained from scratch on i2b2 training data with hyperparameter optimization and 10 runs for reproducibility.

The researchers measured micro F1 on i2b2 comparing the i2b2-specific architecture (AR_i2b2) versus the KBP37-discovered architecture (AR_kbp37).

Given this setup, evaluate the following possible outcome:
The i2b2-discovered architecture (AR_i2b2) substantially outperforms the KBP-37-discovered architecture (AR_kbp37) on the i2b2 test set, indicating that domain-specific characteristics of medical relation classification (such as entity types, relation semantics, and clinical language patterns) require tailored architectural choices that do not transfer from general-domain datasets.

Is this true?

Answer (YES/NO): YES